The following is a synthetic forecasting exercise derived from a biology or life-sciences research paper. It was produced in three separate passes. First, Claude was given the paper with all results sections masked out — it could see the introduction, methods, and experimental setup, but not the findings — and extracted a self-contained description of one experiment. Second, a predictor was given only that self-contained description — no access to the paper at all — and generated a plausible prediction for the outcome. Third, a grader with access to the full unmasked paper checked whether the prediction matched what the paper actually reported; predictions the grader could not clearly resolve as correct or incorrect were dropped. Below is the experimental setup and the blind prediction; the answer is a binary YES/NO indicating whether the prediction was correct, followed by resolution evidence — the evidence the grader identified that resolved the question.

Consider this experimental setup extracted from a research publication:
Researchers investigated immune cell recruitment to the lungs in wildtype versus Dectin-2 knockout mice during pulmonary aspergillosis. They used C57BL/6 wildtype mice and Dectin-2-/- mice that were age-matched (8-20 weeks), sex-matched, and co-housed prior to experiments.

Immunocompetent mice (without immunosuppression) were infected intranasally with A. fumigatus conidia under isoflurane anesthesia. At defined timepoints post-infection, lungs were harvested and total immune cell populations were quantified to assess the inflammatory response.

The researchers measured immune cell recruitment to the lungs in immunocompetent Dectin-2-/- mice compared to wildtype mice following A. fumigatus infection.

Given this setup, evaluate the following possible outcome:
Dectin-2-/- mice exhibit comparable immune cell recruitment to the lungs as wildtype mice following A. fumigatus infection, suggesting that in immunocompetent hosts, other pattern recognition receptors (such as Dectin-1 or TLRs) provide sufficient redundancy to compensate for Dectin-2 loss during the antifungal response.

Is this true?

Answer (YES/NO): NO